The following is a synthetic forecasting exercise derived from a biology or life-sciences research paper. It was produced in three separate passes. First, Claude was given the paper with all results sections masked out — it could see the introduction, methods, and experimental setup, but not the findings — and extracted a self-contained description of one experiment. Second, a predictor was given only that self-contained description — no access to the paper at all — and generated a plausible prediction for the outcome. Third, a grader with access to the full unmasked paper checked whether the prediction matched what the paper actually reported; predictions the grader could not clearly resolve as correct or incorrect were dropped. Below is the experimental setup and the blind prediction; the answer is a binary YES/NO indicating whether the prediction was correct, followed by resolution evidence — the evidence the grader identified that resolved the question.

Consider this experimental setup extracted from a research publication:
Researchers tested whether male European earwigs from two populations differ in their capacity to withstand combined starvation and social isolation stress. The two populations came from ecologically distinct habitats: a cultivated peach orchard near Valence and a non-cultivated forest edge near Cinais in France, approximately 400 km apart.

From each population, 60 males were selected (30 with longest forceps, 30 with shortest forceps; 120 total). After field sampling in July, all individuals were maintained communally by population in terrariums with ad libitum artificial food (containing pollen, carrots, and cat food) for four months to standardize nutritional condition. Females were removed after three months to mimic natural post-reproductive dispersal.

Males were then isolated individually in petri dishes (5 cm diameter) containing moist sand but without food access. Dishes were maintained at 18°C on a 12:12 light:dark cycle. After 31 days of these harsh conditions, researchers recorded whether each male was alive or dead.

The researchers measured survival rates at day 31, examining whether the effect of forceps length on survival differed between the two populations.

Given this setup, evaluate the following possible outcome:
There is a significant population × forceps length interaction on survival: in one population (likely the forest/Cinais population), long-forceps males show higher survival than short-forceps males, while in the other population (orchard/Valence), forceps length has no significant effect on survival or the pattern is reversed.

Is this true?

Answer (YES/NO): NO